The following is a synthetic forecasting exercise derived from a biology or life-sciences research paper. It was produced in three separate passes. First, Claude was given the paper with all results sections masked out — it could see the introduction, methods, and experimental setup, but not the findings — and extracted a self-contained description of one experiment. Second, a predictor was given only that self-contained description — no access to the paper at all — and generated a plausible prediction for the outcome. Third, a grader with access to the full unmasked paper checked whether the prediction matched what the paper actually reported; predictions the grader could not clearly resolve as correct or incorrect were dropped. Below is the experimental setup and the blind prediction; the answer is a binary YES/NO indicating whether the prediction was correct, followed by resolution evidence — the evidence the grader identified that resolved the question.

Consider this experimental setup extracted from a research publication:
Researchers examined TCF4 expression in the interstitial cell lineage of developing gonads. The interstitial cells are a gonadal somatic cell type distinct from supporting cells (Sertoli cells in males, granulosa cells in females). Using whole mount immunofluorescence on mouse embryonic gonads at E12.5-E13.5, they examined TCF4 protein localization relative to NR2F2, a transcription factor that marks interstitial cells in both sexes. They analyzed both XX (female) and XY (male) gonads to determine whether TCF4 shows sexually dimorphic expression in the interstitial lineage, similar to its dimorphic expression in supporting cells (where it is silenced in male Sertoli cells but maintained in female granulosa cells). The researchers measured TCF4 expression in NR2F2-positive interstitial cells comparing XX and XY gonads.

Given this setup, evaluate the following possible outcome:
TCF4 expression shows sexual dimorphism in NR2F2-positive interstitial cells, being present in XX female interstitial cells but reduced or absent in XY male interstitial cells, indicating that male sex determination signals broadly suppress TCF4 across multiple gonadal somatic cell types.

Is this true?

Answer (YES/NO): NO